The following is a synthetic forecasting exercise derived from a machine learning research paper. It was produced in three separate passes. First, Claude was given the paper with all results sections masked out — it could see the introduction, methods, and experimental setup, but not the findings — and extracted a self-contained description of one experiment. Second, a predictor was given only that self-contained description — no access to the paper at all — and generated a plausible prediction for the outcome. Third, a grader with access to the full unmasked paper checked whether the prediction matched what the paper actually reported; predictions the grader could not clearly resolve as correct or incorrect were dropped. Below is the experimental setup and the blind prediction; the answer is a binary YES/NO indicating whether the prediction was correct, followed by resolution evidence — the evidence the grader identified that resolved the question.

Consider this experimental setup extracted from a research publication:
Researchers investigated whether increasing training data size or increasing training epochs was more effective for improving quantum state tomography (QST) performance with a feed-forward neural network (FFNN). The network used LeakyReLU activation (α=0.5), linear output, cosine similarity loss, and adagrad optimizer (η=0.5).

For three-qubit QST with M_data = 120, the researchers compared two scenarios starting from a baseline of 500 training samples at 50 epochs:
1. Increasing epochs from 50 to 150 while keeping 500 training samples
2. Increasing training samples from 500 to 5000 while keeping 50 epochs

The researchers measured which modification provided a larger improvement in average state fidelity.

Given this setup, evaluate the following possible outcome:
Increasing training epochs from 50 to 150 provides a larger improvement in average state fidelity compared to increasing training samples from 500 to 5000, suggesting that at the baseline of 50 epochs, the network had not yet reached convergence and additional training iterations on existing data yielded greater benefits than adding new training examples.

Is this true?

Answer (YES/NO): NO